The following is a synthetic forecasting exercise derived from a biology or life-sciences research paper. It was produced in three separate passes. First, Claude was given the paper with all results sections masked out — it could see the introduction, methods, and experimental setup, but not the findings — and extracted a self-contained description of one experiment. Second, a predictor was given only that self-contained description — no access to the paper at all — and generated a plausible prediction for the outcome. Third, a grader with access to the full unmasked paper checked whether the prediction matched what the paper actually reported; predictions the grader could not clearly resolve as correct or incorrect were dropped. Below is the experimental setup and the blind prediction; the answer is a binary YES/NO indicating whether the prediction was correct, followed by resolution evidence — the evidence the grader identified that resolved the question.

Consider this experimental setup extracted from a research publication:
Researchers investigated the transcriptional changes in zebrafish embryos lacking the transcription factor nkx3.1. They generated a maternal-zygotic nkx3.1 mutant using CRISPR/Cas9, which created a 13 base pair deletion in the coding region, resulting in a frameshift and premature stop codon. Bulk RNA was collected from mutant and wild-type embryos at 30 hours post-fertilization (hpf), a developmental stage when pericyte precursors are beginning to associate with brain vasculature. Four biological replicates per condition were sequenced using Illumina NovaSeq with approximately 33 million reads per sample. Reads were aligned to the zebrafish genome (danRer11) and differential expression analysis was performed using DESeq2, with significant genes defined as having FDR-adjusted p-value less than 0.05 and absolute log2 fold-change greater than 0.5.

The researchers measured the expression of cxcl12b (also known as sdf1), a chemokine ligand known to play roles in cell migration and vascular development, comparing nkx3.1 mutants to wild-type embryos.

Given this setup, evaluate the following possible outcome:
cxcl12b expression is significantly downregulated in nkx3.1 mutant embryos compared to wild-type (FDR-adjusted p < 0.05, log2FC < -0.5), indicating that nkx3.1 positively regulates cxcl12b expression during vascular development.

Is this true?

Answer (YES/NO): YES